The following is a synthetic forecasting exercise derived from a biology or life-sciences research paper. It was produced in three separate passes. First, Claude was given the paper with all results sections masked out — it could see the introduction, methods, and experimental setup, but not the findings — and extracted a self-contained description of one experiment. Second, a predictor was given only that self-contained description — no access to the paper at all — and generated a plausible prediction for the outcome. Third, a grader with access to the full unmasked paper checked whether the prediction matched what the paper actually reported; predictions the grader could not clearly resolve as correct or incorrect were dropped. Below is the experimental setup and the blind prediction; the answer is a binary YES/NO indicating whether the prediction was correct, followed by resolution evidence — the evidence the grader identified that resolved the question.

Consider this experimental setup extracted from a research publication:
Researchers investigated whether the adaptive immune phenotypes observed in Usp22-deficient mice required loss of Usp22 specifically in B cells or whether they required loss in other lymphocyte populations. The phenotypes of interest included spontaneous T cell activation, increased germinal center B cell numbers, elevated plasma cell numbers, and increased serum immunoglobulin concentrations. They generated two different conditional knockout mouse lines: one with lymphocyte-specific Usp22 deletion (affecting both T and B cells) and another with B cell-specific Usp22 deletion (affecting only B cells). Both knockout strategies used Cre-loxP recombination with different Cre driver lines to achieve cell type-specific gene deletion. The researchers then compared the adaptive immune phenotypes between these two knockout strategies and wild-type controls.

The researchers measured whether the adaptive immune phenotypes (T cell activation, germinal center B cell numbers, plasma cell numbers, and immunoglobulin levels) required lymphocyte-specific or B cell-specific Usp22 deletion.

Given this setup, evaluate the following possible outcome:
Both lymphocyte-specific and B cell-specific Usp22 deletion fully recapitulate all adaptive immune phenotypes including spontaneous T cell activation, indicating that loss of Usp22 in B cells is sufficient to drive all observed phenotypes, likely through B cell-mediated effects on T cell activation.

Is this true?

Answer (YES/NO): NO